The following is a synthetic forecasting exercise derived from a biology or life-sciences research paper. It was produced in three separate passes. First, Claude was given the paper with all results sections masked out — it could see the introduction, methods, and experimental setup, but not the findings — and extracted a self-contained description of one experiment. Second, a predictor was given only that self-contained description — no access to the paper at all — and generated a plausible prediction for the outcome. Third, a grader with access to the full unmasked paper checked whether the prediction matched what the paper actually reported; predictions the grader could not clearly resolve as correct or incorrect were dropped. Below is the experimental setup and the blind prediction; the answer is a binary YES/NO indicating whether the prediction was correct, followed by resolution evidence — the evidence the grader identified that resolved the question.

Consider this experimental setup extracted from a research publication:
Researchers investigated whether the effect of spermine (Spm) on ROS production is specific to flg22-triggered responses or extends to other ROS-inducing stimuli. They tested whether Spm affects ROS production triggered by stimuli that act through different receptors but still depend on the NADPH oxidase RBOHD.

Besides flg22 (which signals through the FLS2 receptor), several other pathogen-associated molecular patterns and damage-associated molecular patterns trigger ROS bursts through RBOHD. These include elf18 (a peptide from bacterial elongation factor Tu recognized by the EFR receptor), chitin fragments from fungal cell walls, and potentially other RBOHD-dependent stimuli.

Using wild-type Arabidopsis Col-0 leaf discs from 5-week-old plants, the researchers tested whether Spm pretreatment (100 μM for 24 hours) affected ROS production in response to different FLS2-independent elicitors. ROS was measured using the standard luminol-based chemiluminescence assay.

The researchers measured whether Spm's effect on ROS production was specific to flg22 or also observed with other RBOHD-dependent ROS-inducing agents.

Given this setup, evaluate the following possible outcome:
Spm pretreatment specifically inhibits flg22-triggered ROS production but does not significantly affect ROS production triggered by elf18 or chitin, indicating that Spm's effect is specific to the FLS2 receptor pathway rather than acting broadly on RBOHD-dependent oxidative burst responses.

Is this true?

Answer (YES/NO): NO